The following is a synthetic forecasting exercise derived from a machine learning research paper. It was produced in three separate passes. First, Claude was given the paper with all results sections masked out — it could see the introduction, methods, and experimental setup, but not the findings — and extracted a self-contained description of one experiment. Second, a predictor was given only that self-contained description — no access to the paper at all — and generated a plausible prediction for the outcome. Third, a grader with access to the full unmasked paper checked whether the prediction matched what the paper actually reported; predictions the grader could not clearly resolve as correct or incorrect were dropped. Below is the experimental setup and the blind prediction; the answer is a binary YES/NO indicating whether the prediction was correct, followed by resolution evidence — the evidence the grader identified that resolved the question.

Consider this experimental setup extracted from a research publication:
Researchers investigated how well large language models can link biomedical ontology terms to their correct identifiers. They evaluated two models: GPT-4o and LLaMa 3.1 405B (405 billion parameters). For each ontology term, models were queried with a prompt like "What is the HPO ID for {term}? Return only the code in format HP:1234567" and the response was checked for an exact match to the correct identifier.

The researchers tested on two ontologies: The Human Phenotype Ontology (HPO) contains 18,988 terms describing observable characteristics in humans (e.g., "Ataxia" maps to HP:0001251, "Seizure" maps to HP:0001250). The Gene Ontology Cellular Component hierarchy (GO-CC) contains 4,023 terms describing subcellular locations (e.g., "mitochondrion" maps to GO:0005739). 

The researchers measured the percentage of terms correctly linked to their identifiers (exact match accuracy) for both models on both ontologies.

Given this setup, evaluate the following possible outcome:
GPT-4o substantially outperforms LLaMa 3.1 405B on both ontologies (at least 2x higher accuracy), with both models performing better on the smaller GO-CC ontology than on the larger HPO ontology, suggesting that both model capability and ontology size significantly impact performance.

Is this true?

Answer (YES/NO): NO